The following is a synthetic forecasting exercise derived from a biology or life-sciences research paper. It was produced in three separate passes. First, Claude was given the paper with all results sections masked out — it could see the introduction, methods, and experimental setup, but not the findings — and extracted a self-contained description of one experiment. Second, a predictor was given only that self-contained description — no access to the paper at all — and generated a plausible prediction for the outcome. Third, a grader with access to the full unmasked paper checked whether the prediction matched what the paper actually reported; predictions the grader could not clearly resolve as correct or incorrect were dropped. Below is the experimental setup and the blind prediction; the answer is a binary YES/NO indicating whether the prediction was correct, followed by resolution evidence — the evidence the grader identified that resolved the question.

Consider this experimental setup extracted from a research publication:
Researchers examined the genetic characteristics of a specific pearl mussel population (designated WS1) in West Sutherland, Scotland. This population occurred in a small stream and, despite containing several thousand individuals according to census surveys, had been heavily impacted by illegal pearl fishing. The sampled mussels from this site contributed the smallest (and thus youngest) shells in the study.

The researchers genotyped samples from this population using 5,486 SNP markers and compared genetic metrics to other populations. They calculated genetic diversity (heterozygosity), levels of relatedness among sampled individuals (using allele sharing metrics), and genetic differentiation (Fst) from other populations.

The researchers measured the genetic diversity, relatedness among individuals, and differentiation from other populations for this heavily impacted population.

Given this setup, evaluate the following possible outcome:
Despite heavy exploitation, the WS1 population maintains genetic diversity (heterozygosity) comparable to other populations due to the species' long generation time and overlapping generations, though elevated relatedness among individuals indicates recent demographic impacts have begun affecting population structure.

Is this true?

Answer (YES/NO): NO